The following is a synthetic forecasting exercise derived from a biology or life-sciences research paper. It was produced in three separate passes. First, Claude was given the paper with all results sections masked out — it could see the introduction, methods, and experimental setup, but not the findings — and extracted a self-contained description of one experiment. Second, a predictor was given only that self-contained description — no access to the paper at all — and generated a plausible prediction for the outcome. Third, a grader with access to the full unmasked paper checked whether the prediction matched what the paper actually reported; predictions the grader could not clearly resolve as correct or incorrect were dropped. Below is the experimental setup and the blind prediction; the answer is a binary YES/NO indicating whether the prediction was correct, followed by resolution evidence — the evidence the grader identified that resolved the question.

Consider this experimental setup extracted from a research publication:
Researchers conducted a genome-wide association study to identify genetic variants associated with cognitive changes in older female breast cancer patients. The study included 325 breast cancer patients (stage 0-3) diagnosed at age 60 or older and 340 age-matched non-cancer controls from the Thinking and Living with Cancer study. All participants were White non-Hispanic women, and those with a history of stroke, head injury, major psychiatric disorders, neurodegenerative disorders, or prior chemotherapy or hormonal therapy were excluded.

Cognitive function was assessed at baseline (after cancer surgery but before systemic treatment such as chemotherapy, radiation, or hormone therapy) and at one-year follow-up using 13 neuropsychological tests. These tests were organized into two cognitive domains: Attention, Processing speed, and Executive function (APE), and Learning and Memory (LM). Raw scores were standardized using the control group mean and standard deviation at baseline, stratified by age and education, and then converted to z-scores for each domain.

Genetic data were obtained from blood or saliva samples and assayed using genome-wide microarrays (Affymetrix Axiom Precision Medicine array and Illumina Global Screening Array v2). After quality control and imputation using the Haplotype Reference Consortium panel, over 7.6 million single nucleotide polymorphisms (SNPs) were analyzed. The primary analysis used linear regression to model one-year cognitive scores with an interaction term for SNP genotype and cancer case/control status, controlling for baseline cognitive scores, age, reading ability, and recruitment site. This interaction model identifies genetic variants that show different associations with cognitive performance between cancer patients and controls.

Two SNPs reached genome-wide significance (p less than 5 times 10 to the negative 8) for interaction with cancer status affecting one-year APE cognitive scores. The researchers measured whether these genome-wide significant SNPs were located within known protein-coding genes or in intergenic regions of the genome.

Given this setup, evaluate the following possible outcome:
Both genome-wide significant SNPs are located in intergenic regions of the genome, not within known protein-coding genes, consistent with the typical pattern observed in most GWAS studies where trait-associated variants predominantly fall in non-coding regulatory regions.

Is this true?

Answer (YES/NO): NO